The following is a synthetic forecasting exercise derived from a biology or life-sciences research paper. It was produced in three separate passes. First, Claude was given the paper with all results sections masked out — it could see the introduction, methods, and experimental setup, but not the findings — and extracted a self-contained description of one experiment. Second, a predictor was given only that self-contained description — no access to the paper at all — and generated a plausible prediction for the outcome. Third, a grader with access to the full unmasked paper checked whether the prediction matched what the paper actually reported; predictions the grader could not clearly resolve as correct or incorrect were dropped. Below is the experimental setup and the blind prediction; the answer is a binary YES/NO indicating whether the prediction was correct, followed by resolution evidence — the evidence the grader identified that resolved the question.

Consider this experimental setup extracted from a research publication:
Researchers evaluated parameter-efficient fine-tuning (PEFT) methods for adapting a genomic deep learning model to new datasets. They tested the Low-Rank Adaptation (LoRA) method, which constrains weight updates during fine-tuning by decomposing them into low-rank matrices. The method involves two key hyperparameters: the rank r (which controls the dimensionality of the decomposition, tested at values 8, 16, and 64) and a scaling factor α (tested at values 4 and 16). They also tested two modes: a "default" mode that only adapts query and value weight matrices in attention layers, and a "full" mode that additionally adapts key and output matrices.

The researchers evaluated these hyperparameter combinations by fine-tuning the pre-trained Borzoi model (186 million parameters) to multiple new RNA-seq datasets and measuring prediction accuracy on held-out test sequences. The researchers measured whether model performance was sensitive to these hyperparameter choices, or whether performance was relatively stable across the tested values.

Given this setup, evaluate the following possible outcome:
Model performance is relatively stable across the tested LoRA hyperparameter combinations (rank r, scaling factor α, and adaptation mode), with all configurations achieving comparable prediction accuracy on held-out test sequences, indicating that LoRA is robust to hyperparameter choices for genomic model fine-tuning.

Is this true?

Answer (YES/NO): YES